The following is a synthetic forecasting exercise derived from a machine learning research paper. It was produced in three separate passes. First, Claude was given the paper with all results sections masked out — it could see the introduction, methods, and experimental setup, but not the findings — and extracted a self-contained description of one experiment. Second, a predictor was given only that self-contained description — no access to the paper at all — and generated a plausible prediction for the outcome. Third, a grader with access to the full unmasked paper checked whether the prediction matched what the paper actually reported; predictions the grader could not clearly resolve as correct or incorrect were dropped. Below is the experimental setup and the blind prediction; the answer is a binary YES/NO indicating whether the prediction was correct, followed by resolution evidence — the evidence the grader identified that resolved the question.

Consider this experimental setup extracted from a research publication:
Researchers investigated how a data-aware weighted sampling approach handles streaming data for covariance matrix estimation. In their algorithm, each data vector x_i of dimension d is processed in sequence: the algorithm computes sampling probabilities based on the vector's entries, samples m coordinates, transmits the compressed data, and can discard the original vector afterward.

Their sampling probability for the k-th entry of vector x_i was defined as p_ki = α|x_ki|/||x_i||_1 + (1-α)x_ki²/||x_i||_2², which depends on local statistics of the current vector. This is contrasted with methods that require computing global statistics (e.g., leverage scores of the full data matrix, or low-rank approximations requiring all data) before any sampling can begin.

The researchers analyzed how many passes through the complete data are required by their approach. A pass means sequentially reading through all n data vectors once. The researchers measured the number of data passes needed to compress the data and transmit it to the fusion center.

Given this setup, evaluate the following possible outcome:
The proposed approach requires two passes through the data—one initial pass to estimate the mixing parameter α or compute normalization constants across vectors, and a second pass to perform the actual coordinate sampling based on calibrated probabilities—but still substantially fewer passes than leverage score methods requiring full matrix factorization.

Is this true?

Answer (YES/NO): NO